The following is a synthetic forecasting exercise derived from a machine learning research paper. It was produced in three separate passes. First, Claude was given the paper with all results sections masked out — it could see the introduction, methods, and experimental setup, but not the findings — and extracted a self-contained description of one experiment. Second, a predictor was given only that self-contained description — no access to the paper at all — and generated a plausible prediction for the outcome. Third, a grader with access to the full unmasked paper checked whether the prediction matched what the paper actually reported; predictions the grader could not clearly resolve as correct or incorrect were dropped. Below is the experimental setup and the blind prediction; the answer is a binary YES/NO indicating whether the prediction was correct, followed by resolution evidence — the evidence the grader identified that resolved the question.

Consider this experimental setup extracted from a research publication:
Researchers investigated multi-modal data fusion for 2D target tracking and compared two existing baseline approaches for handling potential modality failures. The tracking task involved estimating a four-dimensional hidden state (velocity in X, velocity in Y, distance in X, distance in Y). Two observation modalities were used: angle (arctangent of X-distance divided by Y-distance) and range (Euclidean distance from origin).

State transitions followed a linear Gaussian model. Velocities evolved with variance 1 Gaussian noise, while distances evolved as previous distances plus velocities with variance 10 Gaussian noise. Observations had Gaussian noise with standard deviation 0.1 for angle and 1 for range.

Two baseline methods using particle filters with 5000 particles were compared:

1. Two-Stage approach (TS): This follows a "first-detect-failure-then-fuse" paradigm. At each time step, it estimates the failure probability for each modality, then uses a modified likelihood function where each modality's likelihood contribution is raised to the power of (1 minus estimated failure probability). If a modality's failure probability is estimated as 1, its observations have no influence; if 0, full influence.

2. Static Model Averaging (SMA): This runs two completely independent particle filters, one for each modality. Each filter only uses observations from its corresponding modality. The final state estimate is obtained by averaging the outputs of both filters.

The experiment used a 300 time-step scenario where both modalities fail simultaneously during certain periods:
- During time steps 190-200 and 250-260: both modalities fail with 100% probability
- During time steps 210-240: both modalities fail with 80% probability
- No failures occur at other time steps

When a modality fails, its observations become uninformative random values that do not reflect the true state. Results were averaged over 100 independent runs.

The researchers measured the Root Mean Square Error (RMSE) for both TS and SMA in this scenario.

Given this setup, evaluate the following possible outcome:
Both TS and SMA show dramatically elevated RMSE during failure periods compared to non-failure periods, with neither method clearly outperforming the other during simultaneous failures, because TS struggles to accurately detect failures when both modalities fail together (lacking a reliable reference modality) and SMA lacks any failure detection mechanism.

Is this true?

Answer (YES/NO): NO